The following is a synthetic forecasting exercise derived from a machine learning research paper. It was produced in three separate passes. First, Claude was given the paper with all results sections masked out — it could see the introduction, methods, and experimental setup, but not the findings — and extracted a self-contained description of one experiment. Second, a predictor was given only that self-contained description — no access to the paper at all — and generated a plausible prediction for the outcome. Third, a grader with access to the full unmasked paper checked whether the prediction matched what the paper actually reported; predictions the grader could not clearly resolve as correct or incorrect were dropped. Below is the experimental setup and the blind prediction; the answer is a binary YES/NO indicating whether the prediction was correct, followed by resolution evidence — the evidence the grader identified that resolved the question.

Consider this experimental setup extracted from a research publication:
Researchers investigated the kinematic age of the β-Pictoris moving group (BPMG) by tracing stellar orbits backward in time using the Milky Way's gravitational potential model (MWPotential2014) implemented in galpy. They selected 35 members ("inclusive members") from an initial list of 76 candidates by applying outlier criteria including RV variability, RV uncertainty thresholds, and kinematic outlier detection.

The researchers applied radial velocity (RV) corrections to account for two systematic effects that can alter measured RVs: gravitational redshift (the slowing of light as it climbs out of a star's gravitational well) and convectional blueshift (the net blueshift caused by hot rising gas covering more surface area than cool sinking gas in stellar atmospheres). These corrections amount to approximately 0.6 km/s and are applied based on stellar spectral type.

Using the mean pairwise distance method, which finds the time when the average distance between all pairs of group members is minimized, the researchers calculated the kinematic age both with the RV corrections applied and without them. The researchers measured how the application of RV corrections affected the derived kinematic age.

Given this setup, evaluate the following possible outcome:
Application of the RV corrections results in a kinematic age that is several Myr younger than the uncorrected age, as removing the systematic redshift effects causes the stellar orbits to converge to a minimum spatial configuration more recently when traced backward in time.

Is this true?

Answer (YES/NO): NO